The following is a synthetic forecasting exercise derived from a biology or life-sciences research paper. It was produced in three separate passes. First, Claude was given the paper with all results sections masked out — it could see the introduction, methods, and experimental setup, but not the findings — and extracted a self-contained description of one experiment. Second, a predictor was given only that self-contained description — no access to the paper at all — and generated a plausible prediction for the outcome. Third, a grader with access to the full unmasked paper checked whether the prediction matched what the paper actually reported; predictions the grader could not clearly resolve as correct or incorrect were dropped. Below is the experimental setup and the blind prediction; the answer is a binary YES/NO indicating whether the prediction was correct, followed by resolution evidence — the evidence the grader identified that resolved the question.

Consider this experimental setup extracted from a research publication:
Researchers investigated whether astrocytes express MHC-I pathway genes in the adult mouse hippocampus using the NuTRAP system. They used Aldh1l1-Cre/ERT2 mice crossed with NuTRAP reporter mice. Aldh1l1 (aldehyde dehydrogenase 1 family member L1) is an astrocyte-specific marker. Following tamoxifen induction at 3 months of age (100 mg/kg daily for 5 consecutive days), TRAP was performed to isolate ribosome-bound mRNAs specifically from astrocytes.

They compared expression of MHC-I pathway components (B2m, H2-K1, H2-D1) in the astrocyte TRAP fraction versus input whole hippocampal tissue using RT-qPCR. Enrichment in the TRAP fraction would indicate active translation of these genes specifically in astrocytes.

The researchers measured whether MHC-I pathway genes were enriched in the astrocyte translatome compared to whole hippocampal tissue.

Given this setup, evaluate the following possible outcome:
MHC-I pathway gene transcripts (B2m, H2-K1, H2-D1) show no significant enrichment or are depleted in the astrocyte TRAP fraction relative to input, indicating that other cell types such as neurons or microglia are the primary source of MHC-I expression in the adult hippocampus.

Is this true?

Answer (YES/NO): YES